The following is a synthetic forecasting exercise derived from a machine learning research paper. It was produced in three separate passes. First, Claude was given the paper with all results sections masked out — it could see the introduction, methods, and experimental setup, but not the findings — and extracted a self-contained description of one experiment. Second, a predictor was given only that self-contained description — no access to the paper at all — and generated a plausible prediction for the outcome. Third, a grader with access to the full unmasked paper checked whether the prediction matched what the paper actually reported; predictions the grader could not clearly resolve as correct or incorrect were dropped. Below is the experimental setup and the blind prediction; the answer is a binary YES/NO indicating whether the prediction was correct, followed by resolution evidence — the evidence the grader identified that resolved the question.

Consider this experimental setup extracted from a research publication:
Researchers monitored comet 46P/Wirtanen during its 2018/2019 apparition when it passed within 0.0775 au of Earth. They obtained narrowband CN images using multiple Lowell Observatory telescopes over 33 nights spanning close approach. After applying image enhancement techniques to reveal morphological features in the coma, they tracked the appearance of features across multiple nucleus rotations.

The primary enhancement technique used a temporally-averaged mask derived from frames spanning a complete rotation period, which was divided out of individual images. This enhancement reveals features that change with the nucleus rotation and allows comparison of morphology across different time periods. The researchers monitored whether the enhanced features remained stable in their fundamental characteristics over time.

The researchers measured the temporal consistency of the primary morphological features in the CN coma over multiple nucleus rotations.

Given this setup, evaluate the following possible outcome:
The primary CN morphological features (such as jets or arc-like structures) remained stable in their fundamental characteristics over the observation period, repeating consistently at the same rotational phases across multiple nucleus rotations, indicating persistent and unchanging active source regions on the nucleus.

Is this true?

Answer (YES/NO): YES